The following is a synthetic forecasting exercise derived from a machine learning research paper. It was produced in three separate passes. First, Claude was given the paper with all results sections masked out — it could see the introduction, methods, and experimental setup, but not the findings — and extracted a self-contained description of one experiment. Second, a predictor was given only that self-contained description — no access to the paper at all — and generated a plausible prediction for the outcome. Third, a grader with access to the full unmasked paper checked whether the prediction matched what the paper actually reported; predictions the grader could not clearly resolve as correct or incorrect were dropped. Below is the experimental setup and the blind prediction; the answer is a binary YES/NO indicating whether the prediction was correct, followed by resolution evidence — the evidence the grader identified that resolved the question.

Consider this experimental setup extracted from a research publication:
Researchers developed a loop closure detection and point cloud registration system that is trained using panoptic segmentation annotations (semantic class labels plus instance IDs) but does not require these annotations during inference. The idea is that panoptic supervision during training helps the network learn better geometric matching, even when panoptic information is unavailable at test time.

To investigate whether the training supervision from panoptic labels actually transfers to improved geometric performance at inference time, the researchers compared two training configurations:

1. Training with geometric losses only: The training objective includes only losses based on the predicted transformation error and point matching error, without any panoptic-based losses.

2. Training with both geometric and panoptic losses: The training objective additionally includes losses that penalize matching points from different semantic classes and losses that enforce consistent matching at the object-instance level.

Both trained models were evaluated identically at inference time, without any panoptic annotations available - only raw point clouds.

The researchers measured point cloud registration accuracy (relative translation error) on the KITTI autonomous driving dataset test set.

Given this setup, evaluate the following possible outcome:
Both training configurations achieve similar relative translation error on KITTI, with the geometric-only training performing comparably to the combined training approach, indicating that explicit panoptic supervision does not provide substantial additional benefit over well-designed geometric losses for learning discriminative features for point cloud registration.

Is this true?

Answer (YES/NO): NO